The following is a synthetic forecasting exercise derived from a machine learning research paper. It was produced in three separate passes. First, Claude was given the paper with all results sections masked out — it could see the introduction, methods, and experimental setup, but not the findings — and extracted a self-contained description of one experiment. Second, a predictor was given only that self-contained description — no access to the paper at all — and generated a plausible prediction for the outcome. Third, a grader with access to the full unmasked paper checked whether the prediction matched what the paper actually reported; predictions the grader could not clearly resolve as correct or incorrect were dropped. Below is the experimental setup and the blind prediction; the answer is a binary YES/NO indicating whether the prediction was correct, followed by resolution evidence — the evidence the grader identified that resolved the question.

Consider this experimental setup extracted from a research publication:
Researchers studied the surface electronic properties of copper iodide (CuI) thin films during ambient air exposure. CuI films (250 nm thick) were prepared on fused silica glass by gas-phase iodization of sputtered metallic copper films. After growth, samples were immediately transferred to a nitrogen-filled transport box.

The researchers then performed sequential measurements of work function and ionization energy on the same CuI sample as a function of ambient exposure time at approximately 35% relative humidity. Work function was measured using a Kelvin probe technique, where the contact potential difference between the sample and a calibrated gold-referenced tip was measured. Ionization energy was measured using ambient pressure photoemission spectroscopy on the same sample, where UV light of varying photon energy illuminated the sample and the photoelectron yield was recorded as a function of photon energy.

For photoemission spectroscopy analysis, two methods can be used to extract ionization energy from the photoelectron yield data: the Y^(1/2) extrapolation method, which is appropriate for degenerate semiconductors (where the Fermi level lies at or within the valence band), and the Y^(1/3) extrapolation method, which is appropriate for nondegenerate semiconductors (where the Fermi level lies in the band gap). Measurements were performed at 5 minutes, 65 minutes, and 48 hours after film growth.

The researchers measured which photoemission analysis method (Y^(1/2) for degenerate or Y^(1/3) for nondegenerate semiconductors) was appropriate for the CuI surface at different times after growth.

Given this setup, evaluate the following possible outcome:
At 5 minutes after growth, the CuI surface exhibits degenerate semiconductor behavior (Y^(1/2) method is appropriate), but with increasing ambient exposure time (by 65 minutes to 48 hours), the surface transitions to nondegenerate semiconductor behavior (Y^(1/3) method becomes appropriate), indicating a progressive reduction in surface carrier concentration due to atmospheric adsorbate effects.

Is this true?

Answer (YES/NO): YES